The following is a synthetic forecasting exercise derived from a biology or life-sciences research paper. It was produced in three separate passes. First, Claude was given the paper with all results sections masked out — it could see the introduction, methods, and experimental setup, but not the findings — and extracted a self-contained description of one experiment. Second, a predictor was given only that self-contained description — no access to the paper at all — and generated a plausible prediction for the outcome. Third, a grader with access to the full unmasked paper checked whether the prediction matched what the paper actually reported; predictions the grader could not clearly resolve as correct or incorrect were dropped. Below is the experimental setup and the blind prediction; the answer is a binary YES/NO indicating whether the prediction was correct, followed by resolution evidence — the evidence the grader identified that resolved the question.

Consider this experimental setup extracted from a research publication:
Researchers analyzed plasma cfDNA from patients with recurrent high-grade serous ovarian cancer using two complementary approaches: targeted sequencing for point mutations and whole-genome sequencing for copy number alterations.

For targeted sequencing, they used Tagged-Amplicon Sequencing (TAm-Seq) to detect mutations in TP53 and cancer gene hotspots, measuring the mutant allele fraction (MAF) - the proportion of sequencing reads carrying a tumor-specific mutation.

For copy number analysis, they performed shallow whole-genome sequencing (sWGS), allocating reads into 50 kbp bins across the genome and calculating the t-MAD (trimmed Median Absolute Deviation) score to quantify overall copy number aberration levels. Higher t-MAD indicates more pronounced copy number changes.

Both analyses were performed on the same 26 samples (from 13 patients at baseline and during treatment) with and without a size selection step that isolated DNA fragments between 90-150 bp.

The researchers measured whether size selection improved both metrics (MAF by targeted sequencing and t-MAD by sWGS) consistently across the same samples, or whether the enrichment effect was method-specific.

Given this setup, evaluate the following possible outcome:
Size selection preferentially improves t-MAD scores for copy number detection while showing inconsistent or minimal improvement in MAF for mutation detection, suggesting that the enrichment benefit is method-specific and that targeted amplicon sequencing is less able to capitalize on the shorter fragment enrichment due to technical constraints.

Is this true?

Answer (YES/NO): NO